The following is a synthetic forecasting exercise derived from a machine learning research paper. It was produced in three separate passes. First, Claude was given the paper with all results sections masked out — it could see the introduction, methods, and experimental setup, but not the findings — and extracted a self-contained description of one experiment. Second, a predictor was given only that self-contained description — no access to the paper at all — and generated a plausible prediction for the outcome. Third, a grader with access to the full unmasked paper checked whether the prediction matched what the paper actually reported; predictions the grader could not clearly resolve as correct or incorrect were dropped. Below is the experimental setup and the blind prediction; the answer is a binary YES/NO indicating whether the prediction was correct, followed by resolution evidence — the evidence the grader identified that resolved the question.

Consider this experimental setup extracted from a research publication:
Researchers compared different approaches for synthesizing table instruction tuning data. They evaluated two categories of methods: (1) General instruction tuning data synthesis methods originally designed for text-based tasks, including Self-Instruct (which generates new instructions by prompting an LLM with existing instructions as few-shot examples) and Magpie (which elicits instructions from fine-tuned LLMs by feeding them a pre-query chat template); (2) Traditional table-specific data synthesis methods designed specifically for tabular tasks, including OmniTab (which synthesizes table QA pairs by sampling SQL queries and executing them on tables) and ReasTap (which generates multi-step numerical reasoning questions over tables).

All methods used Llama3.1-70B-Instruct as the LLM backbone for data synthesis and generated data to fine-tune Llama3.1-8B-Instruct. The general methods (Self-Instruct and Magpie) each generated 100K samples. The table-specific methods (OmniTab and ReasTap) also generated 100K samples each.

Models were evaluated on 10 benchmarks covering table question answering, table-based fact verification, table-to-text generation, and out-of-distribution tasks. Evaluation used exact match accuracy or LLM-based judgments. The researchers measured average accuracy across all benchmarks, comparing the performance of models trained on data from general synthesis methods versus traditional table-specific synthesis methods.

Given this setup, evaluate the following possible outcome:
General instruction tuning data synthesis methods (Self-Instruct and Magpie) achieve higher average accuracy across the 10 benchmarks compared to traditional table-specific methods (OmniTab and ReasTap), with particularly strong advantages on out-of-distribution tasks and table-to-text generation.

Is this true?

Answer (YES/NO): YES